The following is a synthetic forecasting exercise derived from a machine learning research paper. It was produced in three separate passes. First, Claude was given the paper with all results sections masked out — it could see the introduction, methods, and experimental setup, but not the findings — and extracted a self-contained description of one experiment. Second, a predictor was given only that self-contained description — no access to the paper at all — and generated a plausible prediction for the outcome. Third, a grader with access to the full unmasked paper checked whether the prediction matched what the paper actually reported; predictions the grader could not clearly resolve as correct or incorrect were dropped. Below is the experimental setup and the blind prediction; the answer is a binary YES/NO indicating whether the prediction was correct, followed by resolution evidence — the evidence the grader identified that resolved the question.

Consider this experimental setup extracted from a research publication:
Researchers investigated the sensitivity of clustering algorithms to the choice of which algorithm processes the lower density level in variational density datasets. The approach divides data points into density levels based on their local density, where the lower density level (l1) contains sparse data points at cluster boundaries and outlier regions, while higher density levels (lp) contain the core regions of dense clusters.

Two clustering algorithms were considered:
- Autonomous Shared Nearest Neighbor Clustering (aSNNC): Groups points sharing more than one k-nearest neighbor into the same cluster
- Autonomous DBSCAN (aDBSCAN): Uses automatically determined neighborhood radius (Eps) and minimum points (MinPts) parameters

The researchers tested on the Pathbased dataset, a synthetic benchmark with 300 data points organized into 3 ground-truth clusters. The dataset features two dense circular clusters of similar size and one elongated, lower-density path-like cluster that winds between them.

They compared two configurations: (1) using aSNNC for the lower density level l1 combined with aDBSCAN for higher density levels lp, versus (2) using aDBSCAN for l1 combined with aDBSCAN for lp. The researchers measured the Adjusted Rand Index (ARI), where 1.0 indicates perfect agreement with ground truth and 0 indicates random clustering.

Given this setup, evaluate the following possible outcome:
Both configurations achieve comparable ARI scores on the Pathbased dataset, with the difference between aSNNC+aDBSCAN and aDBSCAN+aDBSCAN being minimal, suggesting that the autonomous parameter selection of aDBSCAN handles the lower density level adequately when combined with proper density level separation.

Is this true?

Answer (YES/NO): NO